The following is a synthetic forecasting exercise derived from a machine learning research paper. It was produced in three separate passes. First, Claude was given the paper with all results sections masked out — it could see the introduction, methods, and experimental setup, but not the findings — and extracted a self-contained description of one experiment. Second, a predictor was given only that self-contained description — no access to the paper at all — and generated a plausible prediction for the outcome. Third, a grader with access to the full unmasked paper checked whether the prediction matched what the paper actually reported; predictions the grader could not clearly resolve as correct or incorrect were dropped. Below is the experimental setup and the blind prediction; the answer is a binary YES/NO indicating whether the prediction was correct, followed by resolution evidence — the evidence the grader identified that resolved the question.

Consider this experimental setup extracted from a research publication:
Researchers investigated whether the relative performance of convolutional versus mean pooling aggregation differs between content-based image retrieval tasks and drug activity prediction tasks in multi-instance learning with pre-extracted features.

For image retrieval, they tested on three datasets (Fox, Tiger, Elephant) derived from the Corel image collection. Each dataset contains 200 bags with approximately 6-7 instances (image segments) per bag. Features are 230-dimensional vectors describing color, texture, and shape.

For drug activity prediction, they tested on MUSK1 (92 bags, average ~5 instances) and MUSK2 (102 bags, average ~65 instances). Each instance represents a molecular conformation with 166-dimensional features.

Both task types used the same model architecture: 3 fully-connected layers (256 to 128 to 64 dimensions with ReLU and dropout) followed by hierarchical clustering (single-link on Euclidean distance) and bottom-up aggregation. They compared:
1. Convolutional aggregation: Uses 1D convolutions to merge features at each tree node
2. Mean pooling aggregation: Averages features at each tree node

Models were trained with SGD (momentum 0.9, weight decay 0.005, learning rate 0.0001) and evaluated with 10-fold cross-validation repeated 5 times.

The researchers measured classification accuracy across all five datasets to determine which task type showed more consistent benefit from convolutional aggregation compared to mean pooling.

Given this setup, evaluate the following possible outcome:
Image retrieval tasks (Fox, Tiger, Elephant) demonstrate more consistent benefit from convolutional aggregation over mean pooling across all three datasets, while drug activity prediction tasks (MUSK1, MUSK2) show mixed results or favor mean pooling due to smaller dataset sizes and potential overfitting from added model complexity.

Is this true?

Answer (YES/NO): NO